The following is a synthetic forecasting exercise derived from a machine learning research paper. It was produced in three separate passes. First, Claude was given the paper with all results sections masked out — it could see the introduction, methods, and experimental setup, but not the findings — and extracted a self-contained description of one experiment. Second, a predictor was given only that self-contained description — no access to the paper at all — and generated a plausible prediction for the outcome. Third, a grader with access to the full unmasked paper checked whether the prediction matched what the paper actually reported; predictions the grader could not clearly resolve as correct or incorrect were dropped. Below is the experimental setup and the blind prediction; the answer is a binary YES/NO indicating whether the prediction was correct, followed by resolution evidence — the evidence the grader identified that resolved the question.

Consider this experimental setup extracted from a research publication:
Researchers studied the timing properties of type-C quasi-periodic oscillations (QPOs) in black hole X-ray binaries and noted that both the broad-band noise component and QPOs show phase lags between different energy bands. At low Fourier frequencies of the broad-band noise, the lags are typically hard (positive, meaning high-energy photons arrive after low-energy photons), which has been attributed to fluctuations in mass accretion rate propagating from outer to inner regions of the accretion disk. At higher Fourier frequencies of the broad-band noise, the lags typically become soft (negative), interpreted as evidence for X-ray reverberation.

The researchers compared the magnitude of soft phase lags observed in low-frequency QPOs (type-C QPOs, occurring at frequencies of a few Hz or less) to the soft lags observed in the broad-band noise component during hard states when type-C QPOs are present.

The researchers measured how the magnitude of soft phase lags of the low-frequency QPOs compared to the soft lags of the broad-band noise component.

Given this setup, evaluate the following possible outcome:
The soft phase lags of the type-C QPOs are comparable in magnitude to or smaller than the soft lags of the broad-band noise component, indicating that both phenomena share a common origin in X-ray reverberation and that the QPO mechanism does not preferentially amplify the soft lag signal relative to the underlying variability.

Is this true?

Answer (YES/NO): NO